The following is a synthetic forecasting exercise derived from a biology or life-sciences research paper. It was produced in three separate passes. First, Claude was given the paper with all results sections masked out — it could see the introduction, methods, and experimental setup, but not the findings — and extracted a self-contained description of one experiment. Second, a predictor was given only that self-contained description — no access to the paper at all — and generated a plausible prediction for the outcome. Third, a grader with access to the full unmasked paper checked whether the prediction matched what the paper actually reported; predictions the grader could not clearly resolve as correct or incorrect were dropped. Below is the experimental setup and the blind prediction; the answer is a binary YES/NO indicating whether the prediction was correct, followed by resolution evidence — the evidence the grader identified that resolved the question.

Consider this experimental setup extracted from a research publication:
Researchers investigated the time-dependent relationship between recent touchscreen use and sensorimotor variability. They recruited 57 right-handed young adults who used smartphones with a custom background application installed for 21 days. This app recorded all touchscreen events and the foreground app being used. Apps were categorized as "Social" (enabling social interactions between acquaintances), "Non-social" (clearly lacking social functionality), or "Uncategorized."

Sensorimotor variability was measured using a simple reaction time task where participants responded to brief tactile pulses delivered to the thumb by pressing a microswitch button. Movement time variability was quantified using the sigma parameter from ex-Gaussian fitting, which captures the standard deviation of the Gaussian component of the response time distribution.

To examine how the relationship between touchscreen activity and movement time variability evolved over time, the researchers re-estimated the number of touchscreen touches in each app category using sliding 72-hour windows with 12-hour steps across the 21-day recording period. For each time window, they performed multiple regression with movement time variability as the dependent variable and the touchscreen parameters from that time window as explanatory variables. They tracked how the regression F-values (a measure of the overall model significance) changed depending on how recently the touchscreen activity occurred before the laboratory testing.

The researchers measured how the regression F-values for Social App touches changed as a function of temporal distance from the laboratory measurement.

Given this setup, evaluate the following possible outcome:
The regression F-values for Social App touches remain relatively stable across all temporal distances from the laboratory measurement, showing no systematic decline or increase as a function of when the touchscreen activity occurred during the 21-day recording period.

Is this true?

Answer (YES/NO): NO